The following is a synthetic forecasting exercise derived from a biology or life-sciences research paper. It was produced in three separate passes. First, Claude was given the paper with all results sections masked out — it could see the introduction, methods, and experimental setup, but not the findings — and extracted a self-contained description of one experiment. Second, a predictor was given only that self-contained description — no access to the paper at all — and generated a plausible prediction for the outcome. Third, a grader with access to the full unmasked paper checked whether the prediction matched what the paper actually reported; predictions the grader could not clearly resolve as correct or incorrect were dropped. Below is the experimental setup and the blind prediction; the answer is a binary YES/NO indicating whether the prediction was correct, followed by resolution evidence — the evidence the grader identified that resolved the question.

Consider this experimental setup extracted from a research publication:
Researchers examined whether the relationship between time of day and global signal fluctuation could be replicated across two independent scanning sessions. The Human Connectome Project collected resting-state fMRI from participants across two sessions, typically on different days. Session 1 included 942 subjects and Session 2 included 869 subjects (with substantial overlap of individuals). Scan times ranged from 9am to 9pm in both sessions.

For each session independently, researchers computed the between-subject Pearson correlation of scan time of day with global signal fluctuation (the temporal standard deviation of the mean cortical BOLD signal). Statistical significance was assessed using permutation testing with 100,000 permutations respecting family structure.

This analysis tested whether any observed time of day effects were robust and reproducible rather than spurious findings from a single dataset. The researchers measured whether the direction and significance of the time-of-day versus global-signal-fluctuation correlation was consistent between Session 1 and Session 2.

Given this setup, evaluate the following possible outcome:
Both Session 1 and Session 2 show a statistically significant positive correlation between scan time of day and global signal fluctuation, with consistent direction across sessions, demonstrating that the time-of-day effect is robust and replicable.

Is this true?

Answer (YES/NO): NO